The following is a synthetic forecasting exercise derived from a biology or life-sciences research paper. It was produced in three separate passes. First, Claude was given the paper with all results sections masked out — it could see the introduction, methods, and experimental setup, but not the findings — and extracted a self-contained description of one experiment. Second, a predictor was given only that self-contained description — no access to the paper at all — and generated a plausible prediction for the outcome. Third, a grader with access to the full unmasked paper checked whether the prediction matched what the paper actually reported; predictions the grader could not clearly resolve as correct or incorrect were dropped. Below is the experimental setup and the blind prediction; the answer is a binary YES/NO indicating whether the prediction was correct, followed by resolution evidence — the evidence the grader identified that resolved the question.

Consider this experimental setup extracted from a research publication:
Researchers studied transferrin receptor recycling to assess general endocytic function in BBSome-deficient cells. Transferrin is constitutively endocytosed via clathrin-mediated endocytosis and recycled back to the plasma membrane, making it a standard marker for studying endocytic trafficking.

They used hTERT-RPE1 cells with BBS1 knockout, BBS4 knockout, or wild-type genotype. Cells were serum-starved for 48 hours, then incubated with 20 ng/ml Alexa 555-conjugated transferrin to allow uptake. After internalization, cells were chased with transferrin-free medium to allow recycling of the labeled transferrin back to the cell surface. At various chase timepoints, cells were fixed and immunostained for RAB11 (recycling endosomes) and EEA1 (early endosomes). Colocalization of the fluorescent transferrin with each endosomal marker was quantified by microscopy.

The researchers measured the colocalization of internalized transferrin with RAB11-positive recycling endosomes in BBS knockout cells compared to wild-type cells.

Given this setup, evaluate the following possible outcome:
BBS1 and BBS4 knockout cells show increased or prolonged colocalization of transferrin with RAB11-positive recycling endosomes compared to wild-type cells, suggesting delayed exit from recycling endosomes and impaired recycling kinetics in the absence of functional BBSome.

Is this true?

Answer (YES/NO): NO